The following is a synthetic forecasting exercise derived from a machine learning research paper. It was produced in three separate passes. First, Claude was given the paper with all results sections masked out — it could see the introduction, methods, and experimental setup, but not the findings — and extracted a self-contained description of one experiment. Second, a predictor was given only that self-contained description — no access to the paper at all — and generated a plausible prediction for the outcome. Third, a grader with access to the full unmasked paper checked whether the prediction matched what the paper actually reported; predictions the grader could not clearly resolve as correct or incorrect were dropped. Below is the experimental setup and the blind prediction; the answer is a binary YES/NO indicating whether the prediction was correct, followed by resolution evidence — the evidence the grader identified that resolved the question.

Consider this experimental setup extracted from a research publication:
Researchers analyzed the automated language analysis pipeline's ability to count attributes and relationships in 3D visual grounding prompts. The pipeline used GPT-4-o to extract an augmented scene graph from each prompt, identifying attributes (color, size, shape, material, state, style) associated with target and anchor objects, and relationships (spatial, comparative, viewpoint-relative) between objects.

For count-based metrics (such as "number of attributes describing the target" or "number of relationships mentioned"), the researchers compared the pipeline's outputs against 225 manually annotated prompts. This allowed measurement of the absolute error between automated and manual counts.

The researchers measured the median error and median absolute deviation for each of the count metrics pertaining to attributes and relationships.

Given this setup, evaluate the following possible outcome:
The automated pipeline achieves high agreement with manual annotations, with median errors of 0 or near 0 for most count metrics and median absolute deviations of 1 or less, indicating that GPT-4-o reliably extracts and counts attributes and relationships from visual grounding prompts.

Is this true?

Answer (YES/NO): YES